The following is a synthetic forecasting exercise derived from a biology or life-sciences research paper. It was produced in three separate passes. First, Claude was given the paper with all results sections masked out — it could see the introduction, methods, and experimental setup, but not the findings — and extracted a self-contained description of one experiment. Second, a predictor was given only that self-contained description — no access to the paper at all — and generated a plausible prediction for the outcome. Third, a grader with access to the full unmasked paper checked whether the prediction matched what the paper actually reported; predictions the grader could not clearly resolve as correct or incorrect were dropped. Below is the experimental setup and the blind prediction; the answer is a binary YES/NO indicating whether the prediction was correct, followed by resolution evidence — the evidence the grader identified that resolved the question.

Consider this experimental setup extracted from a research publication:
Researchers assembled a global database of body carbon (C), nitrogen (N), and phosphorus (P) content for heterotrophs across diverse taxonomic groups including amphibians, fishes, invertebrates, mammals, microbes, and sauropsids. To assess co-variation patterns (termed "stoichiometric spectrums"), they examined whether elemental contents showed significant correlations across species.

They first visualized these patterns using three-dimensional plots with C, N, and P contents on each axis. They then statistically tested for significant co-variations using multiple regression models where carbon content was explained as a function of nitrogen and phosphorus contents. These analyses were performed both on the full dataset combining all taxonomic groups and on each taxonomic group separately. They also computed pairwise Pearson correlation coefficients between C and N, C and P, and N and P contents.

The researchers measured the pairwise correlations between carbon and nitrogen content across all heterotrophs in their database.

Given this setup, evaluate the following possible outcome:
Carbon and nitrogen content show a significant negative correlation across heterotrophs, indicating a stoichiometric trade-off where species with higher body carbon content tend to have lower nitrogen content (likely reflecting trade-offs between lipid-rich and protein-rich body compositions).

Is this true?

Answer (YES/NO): NO